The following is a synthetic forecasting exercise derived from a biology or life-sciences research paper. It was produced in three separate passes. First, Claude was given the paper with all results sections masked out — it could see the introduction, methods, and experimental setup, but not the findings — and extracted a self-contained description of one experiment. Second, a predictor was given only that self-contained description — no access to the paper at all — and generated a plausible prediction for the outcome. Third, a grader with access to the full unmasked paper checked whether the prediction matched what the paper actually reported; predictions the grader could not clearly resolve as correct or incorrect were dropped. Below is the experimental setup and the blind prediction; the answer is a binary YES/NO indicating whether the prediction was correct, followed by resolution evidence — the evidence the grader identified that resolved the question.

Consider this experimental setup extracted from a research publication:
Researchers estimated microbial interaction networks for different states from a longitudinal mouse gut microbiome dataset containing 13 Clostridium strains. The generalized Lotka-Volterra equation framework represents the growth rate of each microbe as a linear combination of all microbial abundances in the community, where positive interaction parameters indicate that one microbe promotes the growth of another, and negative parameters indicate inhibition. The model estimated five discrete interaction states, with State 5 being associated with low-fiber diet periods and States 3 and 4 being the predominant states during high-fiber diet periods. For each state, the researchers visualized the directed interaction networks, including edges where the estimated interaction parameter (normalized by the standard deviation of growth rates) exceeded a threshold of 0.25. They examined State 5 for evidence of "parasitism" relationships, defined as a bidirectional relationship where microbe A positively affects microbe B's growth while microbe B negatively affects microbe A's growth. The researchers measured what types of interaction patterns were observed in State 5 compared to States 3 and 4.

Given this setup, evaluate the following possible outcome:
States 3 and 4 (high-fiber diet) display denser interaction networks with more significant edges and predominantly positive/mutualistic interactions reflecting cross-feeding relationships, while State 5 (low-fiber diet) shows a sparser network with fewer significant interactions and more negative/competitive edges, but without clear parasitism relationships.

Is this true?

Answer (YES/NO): NO